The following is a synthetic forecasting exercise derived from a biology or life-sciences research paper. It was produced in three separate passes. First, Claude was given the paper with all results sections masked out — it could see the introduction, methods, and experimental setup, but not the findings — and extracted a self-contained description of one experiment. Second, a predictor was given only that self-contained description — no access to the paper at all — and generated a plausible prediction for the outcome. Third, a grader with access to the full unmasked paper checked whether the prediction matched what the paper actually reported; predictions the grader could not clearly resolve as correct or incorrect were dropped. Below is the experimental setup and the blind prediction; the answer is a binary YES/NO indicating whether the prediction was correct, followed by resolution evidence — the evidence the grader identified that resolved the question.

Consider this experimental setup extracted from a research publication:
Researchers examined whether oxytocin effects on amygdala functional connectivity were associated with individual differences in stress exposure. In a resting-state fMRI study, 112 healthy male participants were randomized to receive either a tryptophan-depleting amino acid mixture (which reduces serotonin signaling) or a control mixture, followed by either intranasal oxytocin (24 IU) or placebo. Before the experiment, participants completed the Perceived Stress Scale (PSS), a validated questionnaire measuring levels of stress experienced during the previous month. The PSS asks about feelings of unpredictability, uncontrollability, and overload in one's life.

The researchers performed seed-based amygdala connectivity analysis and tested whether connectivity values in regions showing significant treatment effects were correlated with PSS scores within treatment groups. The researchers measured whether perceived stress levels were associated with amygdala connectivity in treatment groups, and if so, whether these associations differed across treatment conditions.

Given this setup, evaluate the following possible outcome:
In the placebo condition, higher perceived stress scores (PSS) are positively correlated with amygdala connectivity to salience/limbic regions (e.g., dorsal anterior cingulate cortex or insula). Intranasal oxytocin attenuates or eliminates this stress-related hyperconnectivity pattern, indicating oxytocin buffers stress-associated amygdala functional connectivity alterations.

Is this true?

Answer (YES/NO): NO